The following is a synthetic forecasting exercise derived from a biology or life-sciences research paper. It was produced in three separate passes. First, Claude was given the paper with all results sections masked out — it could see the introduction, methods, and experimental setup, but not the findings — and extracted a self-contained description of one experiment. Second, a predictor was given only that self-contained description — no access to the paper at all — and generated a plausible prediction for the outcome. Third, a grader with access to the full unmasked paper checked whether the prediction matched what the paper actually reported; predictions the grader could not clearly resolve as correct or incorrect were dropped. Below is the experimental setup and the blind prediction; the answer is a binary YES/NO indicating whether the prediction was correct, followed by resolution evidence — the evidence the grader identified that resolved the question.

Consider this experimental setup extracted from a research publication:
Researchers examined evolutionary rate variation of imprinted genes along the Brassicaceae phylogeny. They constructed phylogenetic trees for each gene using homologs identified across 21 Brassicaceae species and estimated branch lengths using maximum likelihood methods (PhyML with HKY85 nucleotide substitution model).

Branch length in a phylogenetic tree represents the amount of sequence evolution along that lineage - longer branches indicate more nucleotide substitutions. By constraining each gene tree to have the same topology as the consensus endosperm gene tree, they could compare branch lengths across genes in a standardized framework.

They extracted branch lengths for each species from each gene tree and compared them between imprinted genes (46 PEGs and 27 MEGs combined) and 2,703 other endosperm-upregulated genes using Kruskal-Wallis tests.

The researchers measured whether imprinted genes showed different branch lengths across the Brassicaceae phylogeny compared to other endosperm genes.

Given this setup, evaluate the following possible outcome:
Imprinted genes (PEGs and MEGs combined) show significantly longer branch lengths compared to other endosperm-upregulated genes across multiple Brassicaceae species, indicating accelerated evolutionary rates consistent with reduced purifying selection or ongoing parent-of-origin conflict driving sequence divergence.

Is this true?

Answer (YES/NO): NO